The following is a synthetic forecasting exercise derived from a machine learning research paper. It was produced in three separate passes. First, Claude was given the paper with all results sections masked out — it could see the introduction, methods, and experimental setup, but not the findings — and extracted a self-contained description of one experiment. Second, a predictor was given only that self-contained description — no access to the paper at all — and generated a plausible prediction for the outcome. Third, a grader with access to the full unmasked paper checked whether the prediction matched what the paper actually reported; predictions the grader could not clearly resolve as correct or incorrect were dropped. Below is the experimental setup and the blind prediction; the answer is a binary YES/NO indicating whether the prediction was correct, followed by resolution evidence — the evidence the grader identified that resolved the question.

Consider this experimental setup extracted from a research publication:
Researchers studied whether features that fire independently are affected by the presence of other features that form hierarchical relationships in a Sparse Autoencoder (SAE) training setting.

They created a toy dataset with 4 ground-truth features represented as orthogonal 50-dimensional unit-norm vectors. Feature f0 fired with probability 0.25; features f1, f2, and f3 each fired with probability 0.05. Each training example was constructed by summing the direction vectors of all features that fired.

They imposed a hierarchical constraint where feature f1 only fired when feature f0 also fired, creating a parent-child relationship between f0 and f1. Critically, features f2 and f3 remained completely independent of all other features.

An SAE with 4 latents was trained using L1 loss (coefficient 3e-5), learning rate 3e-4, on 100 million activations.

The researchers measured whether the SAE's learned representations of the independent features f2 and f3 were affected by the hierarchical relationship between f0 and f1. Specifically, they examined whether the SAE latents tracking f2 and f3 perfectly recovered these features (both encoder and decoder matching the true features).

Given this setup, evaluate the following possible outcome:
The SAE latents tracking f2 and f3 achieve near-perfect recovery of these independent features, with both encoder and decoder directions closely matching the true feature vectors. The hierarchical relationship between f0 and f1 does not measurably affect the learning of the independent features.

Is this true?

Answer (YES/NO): YES